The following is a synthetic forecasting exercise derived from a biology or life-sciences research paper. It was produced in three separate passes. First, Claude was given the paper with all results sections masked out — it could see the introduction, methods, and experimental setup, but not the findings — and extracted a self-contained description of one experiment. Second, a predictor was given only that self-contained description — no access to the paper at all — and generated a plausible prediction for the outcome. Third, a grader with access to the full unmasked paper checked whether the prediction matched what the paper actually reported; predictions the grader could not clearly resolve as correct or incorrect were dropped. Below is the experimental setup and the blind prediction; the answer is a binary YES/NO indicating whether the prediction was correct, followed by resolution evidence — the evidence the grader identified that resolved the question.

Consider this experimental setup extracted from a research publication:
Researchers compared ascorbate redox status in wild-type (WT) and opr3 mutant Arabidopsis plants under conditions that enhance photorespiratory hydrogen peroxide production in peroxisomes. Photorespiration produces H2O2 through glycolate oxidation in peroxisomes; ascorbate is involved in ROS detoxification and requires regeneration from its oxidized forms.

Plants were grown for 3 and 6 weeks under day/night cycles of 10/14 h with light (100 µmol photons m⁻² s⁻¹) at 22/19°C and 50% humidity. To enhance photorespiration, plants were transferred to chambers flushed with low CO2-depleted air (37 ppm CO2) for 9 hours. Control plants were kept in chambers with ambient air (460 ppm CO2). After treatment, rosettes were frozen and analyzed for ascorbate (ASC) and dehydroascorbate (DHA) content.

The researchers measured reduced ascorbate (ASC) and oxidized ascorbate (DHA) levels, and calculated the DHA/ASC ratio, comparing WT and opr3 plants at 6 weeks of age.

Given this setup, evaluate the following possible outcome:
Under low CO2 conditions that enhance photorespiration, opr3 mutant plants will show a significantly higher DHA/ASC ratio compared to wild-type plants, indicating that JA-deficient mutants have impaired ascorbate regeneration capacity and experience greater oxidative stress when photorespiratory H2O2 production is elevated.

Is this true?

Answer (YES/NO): NO